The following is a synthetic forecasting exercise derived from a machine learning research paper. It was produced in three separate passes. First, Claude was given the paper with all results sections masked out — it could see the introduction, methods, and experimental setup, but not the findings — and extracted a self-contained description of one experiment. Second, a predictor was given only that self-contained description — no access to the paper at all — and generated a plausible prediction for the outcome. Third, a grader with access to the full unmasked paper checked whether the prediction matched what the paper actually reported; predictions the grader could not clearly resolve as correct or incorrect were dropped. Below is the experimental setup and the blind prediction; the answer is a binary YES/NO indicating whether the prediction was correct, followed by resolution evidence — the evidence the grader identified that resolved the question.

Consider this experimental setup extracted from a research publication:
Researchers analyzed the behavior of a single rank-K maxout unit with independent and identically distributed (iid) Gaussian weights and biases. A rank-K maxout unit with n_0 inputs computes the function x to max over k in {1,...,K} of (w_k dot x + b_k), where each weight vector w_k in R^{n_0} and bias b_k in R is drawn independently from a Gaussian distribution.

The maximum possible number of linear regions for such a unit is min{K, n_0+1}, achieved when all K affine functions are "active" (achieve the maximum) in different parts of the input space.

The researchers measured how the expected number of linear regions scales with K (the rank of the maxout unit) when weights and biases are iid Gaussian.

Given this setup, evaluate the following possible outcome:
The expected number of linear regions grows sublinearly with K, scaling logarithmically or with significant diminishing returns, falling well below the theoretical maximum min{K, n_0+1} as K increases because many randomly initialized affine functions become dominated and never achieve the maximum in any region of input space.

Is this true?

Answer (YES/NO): YES